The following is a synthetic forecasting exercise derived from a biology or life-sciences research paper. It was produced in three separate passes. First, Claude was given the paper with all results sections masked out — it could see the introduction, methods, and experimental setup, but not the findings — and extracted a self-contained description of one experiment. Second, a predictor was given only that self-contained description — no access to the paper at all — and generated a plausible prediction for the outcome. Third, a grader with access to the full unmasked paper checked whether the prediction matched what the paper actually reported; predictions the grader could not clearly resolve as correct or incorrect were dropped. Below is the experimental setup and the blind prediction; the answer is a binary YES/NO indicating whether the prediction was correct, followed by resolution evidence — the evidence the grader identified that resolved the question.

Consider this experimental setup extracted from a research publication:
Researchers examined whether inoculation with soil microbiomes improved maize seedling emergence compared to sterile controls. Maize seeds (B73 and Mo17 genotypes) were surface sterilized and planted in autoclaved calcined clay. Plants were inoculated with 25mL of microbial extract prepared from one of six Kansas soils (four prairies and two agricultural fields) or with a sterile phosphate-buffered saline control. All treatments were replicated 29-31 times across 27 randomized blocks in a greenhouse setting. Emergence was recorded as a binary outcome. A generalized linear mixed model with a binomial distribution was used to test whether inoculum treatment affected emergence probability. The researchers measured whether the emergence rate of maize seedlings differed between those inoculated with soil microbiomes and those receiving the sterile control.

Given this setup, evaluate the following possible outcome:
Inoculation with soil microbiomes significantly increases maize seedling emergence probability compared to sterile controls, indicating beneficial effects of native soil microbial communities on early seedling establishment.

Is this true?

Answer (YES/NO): NO